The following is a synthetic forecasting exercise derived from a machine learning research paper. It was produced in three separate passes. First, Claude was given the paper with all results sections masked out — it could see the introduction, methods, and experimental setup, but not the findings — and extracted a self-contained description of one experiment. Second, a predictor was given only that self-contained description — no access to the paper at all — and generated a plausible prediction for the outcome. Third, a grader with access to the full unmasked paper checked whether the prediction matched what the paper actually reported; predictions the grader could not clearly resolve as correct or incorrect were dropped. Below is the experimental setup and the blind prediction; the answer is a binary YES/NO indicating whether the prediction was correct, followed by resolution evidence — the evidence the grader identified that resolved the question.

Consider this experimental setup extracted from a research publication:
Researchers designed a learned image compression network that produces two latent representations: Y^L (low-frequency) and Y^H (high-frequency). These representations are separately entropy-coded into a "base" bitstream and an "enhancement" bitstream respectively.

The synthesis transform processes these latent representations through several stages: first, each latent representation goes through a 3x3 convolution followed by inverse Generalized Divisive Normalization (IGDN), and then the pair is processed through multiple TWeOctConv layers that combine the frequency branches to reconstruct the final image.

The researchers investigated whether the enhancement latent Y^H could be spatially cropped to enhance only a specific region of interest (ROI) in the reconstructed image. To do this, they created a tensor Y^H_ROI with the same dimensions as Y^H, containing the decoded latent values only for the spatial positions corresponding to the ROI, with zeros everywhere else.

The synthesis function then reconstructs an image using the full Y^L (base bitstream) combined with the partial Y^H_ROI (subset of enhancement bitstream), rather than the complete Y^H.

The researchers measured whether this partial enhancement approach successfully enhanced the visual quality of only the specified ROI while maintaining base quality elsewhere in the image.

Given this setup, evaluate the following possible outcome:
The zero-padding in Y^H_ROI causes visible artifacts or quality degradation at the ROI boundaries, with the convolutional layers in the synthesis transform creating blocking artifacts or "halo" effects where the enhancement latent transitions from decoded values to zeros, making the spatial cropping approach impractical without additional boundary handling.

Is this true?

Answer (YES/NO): NO